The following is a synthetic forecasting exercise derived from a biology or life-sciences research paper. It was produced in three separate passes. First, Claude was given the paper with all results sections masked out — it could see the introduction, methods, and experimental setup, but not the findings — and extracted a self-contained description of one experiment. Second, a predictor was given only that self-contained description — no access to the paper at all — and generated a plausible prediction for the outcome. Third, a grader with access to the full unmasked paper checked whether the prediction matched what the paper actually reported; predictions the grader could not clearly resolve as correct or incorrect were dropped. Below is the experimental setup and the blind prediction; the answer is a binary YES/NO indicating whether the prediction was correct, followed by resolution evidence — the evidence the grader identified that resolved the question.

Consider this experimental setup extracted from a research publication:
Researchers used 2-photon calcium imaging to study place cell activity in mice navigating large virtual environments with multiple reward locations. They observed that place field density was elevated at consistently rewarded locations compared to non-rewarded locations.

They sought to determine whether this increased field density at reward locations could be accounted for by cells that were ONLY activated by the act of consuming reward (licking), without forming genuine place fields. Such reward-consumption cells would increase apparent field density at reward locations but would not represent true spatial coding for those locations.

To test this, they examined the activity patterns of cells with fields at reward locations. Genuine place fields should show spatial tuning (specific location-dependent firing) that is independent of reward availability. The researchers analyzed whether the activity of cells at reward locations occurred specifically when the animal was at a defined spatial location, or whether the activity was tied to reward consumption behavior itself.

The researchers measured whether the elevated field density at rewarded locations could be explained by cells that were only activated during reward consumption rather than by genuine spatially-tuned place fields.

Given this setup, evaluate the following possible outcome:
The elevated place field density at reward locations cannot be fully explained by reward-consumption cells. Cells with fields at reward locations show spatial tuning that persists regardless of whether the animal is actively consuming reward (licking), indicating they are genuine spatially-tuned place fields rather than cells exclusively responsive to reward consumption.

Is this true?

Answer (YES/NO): YES